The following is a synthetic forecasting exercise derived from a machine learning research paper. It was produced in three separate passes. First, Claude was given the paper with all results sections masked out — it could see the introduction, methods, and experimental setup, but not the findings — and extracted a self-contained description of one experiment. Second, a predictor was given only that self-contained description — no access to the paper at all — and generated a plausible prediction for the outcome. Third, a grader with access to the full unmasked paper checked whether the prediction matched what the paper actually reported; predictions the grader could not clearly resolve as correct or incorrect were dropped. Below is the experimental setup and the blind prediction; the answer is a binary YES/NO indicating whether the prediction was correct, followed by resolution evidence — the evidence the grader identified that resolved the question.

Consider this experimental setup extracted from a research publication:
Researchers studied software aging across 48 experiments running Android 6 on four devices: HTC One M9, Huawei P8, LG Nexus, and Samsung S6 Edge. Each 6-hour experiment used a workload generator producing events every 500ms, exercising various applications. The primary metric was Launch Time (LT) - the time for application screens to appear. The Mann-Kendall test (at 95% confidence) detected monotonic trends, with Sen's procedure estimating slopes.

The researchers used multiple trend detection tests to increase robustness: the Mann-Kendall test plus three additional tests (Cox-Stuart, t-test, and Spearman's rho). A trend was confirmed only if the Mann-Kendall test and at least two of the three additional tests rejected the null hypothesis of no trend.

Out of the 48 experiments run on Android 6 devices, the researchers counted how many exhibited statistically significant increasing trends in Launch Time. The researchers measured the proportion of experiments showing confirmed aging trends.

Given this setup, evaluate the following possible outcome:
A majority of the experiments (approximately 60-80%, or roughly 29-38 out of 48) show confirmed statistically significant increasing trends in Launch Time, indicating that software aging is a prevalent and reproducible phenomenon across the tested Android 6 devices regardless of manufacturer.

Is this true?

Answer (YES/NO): YES